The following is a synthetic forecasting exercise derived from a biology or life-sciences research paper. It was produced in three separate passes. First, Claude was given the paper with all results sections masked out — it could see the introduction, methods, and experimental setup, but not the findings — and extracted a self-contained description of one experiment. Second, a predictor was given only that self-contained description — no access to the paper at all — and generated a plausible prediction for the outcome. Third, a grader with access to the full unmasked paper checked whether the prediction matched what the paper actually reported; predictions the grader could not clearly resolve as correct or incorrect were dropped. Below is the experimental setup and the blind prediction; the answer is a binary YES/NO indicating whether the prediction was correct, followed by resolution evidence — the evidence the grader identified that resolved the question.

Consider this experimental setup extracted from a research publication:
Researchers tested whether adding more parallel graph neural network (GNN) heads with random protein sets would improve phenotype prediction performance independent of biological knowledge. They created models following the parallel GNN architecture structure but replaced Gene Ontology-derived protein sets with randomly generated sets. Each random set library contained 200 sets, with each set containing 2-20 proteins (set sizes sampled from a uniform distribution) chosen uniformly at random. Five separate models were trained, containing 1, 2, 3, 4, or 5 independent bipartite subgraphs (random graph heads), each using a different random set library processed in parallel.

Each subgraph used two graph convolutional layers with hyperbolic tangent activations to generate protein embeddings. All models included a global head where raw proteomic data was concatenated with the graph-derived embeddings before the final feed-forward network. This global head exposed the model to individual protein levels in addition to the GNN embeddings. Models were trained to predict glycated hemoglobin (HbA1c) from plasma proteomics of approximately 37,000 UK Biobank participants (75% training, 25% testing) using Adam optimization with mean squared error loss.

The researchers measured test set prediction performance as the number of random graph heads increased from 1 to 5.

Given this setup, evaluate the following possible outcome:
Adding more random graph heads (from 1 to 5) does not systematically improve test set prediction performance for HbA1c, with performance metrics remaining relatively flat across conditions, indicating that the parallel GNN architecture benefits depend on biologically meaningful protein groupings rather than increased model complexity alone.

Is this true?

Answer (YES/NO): NO